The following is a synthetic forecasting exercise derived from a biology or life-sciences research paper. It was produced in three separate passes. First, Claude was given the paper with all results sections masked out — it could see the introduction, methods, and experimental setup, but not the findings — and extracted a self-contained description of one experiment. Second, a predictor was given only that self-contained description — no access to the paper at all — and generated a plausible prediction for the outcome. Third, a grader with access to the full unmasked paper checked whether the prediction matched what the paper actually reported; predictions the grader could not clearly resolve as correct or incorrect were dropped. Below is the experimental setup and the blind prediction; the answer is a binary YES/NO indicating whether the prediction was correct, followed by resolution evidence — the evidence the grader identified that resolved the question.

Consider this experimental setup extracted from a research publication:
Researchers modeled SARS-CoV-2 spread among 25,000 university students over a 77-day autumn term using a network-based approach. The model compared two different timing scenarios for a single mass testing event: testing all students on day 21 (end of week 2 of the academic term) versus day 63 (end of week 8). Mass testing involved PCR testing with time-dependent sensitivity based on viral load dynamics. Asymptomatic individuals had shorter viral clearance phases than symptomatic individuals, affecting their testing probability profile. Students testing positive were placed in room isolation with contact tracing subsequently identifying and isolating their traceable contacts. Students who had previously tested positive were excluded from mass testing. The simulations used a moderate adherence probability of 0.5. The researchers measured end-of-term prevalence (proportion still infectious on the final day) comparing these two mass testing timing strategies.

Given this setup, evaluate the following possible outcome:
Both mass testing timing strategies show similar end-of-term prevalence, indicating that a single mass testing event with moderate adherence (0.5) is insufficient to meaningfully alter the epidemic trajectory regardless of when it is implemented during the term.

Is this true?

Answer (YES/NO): NO